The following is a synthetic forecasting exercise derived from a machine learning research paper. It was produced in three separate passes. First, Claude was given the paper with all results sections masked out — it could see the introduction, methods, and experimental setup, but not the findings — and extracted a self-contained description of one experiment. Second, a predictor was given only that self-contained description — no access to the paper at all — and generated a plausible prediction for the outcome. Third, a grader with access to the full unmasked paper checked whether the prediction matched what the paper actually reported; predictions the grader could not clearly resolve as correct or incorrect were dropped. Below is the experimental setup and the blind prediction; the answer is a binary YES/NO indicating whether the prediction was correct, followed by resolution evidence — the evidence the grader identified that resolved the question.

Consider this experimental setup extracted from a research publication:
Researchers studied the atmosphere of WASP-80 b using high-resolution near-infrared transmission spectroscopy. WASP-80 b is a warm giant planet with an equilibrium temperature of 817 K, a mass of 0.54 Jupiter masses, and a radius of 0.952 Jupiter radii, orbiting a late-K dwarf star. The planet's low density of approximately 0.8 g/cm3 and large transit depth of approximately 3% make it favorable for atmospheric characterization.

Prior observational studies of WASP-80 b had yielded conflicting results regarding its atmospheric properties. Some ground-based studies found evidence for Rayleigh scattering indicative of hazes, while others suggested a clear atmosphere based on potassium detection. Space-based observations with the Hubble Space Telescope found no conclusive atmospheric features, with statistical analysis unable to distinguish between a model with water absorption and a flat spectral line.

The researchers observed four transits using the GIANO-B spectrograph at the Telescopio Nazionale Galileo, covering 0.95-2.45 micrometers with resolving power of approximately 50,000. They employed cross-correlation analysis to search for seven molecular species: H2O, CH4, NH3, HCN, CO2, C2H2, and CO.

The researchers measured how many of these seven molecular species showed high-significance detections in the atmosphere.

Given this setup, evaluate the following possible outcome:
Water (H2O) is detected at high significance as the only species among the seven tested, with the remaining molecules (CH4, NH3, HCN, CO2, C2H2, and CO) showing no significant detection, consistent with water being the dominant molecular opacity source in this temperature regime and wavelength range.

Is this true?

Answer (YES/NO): NO